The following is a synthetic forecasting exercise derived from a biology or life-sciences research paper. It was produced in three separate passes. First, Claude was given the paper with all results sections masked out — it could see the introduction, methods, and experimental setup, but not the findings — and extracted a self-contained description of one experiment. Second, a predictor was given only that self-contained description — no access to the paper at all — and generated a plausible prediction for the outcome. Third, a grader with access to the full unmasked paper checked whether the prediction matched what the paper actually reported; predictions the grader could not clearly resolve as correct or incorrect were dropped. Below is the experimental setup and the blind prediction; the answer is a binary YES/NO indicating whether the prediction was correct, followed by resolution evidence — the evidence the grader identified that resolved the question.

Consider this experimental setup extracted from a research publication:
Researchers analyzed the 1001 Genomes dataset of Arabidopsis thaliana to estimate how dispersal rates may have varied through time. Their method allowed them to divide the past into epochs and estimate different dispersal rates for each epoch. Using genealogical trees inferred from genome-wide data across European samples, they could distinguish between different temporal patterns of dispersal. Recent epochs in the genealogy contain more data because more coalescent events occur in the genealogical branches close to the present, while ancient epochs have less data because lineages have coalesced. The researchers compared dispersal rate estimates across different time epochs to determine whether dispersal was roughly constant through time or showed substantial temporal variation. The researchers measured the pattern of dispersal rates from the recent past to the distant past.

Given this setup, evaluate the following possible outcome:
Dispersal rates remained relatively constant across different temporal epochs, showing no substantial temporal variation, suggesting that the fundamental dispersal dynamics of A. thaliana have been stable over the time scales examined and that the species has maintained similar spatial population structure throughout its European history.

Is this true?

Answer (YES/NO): NO